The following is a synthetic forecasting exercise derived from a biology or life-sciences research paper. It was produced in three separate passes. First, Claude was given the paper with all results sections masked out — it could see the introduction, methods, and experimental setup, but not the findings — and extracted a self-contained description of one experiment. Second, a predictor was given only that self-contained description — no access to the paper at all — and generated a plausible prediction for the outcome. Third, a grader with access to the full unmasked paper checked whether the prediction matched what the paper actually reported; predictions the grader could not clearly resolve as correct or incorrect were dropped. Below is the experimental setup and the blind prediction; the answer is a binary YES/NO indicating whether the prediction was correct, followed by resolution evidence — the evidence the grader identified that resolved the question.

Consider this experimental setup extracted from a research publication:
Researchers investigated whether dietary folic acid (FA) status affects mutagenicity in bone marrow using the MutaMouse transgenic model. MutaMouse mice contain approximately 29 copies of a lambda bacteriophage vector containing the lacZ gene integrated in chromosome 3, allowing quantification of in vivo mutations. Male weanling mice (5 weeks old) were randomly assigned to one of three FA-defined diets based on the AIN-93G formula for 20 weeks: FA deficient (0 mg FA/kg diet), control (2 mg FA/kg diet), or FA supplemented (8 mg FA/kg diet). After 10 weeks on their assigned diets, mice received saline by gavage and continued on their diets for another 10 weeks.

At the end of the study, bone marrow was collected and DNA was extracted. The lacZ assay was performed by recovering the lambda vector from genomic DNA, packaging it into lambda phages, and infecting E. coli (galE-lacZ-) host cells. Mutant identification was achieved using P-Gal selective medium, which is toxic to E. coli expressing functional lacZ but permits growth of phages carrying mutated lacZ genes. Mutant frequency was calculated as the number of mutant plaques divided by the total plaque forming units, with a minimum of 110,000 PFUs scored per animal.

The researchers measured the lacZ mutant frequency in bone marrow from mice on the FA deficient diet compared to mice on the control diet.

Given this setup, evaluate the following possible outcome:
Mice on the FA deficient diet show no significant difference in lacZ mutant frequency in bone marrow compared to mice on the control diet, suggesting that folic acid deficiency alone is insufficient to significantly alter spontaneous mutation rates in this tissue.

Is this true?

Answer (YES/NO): NO